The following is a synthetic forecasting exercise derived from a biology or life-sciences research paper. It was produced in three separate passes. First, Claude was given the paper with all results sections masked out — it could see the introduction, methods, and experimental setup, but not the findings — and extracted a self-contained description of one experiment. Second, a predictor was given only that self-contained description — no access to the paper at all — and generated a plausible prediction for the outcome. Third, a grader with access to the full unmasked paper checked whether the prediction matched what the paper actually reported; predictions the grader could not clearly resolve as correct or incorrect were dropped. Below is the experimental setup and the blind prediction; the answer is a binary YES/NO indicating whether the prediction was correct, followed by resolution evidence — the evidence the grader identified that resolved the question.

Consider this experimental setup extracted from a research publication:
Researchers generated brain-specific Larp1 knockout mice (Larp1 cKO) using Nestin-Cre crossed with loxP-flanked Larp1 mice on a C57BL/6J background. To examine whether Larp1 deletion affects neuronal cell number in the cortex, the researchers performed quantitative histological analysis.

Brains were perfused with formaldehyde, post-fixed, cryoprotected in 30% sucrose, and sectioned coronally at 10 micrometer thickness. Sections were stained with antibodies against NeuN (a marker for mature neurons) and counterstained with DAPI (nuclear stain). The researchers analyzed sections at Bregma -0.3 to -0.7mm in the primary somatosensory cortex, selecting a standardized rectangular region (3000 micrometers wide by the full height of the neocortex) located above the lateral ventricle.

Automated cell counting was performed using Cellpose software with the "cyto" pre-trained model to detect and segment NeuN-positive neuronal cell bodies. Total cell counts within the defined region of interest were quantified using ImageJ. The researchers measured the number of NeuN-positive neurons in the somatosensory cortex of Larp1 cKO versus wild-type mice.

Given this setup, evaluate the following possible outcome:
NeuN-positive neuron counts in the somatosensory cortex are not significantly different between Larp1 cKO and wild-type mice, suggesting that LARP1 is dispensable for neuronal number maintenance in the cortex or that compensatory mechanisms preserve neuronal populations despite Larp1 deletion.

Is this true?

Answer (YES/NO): NO